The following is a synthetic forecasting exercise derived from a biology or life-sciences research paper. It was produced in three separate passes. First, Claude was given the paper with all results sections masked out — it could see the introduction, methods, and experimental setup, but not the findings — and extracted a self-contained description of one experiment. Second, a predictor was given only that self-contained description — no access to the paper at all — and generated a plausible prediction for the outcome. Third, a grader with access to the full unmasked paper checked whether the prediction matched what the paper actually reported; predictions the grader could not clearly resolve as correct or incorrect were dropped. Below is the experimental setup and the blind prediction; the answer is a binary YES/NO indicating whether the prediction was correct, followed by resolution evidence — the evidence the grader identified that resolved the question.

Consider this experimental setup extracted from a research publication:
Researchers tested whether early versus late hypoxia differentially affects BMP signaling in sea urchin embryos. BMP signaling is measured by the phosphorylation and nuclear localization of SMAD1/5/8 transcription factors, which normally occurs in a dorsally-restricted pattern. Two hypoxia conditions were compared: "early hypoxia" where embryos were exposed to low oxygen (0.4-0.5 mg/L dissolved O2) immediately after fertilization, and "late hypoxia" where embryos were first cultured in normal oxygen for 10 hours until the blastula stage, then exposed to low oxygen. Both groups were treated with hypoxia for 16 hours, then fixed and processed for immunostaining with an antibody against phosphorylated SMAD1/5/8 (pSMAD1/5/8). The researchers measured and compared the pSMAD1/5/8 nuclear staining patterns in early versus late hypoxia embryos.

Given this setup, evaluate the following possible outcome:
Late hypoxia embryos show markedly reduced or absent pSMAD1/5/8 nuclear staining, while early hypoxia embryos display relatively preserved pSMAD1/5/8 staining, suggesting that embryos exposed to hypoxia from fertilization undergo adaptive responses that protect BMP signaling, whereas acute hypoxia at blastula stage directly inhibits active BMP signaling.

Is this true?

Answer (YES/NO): NO